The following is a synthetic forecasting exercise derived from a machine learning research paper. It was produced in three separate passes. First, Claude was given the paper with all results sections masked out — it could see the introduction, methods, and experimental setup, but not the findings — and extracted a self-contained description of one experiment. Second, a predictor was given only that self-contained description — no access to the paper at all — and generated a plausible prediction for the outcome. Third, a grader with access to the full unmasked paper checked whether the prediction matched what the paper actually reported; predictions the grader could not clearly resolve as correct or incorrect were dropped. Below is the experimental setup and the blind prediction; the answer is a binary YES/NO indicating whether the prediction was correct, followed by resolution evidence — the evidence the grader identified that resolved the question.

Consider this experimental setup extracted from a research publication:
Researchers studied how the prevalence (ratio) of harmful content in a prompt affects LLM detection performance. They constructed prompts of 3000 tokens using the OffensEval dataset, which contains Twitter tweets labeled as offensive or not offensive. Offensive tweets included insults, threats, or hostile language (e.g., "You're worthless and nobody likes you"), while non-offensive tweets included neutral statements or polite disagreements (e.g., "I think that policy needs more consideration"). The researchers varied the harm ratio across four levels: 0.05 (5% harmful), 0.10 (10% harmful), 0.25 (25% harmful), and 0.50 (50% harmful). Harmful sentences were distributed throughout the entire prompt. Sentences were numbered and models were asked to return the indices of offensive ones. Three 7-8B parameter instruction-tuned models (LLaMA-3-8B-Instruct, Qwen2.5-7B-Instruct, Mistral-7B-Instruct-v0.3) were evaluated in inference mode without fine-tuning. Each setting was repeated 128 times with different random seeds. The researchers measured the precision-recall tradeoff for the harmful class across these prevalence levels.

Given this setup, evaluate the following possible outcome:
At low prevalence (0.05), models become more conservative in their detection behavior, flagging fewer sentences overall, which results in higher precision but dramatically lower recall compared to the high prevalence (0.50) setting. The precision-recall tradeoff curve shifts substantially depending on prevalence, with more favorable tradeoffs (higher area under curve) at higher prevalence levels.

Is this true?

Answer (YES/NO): NO